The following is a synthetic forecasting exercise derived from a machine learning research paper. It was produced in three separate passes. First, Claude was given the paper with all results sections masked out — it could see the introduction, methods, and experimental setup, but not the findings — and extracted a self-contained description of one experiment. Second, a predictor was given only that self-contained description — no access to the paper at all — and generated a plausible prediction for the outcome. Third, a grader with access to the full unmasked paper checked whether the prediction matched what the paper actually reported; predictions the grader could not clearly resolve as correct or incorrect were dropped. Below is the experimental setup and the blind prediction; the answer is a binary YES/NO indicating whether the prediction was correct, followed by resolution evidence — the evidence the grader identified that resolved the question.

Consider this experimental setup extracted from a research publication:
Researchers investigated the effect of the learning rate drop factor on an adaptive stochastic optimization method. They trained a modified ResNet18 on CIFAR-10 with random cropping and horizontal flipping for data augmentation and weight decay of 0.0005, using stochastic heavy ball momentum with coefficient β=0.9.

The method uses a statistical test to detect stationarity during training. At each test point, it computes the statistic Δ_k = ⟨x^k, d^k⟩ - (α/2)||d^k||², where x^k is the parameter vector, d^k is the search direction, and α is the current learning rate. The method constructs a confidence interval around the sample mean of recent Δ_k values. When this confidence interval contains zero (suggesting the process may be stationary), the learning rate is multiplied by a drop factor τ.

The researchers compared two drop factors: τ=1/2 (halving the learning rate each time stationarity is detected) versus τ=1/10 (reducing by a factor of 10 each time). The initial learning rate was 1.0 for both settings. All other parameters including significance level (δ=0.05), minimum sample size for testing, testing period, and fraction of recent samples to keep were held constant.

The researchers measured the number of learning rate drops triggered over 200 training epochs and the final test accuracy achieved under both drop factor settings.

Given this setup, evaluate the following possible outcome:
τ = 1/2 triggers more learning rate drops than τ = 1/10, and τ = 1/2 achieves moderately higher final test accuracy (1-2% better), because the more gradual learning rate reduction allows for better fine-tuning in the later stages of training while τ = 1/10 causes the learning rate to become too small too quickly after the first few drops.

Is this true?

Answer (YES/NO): NO